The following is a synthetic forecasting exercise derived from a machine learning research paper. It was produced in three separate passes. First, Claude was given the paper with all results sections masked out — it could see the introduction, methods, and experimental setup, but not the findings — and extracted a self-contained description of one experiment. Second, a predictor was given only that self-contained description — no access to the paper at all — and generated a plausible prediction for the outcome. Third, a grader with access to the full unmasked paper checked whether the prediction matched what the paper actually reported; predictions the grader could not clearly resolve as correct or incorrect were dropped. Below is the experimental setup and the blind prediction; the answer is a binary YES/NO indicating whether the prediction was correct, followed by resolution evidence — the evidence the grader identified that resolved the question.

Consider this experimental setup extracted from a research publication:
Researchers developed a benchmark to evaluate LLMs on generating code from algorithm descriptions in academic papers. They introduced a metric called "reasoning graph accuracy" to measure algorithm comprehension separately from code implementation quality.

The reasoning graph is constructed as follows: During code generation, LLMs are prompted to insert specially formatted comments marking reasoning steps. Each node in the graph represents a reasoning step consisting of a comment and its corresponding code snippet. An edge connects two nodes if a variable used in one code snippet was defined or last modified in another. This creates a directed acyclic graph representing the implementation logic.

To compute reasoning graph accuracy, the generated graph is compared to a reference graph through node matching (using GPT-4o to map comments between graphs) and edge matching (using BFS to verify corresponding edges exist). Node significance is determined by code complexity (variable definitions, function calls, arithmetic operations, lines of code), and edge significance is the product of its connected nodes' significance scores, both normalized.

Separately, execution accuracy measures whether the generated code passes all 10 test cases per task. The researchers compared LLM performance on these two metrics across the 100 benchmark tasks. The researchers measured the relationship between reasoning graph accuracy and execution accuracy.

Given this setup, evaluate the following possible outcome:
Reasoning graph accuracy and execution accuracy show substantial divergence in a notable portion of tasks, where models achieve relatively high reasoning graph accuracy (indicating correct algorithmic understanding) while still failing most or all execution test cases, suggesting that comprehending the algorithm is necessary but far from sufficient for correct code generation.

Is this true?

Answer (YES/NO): YES